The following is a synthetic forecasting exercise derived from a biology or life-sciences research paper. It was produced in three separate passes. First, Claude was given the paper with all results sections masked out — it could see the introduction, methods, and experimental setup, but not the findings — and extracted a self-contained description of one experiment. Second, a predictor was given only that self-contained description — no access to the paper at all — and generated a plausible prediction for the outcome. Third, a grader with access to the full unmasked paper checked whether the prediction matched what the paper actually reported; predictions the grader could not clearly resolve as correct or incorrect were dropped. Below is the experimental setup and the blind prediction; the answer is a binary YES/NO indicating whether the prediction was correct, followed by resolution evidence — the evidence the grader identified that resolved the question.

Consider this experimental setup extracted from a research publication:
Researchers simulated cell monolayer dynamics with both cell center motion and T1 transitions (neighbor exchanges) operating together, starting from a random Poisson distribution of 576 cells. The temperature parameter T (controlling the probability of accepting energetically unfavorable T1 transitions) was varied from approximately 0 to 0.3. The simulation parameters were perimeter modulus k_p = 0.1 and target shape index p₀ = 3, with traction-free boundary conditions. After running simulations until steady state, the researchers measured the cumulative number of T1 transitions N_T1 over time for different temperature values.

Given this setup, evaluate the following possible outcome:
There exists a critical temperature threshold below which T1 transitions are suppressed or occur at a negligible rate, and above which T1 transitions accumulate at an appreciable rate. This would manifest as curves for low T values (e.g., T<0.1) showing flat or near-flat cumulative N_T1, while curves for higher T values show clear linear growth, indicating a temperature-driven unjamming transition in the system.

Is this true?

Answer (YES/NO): NO